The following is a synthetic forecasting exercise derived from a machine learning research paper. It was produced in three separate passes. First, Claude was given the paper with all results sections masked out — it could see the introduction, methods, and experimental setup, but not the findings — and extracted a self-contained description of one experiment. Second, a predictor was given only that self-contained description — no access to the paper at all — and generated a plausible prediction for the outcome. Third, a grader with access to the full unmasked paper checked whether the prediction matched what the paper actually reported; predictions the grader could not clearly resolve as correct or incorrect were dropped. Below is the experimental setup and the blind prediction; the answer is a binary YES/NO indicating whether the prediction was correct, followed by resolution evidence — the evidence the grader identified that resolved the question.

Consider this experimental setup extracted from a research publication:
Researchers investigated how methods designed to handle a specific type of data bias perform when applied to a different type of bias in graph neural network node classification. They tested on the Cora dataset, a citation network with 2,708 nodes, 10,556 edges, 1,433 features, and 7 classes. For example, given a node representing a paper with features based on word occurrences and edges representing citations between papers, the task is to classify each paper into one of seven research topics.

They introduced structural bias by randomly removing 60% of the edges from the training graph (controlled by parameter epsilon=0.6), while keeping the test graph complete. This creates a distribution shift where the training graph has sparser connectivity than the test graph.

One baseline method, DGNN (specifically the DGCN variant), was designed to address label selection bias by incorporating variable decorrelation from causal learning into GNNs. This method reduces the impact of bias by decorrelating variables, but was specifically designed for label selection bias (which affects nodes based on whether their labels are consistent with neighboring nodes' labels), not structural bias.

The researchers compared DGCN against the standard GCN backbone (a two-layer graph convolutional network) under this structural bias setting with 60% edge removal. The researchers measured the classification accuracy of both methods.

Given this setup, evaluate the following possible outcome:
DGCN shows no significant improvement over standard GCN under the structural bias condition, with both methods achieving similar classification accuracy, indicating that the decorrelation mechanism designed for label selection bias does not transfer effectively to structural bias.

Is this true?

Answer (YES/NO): NO